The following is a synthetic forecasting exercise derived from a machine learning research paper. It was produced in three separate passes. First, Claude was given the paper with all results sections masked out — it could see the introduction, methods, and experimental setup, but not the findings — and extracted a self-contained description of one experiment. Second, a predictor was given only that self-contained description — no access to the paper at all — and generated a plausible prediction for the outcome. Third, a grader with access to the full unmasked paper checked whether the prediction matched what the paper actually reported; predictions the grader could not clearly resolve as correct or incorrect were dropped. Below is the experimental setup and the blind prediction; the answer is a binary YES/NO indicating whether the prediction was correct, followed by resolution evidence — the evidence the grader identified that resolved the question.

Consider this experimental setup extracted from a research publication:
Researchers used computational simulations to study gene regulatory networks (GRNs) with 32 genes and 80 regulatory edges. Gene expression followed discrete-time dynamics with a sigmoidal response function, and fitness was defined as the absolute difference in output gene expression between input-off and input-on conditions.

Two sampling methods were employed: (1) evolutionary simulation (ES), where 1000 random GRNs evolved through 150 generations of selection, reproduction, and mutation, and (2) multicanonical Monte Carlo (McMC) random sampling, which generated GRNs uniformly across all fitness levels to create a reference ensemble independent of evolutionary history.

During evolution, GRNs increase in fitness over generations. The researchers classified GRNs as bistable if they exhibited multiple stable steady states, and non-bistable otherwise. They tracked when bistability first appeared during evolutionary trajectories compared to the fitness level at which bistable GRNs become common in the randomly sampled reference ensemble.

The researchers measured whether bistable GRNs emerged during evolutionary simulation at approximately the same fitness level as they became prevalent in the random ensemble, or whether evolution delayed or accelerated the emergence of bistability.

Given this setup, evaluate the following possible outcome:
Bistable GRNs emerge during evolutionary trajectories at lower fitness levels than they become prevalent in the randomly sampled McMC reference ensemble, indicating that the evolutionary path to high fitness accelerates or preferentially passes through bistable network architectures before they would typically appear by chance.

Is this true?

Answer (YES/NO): NO